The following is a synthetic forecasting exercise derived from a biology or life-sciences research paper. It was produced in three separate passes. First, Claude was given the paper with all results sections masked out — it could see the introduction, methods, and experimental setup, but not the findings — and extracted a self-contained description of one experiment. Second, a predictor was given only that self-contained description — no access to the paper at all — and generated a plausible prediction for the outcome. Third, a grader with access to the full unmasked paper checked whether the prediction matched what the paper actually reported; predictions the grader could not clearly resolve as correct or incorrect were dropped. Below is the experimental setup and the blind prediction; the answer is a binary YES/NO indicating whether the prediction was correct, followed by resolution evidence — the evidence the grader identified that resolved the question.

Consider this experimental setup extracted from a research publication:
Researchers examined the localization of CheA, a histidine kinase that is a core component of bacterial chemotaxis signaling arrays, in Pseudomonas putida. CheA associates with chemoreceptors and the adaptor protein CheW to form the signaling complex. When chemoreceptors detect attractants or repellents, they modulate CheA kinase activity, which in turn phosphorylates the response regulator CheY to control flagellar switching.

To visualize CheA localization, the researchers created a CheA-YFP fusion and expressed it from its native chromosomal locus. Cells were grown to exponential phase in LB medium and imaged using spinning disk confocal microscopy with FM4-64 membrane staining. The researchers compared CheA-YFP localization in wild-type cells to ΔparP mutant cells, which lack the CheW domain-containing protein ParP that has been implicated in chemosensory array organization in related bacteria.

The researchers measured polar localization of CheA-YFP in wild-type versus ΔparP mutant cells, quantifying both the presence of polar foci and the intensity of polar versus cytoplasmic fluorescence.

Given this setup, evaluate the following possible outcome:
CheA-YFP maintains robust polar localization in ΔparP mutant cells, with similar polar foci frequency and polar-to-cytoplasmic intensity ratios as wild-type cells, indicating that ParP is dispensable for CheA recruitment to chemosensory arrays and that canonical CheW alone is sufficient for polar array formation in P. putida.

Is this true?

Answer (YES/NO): NO